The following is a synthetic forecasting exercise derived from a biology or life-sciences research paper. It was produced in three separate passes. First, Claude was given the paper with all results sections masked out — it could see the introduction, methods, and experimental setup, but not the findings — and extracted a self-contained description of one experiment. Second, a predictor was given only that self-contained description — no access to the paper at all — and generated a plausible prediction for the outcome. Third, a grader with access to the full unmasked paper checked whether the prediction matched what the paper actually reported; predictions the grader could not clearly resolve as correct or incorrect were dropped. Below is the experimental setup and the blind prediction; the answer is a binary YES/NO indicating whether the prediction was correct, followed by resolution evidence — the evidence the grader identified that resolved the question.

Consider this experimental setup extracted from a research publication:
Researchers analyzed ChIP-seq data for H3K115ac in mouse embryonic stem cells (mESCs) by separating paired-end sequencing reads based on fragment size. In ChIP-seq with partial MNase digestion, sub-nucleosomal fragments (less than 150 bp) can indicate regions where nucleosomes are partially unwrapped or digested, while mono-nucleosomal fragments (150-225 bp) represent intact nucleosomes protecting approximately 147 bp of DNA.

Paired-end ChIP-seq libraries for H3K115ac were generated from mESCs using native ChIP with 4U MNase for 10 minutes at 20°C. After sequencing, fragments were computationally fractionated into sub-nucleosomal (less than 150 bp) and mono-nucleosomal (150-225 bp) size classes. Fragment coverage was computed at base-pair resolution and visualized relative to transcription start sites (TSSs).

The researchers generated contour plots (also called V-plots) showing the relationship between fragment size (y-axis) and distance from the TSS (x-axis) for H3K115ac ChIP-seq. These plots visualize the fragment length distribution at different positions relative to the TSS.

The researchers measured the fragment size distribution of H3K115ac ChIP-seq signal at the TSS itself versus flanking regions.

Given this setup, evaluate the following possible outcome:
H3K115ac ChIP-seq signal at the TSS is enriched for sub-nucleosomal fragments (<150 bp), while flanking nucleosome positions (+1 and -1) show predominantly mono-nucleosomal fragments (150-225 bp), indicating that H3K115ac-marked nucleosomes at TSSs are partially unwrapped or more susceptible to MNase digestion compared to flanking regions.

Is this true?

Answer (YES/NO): YES